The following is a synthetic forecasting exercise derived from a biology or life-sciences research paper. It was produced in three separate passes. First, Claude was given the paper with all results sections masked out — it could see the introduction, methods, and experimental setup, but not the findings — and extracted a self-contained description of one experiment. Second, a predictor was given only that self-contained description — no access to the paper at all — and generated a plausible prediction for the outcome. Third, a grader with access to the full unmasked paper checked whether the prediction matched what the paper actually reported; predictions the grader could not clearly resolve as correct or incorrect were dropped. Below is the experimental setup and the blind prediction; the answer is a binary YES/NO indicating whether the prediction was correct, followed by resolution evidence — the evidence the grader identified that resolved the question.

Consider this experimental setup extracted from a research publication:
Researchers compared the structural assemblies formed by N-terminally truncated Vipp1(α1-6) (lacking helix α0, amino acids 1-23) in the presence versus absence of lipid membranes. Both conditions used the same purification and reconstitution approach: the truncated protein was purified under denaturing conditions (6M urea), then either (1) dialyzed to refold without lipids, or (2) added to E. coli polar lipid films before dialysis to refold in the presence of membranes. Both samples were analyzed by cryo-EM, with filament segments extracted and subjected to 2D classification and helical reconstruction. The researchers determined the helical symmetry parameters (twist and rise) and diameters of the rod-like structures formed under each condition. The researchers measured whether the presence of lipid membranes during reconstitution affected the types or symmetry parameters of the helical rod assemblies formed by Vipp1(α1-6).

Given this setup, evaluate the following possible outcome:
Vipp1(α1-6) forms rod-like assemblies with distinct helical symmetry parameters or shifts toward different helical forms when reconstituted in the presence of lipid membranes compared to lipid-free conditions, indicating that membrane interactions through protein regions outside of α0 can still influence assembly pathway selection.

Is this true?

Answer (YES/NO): NO